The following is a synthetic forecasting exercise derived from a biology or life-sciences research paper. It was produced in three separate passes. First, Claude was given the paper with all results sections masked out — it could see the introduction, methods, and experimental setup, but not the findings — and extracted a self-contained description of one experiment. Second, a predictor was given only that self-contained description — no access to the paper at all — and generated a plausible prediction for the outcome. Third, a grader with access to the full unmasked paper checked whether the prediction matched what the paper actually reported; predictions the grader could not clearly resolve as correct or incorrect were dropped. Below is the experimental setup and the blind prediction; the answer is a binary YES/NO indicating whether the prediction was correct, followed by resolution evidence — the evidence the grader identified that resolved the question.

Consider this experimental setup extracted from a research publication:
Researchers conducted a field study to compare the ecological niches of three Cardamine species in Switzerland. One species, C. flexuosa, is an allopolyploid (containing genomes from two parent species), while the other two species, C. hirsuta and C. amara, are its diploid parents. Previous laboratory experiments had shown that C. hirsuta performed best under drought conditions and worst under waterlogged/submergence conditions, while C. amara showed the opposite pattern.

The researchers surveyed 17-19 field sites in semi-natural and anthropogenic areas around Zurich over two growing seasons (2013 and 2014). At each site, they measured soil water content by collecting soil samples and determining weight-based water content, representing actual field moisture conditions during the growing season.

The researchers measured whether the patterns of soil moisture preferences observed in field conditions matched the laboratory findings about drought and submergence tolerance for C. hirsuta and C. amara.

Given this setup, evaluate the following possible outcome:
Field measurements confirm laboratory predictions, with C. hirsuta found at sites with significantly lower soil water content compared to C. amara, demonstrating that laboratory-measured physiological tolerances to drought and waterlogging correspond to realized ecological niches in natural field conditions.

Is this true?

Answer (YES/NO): YES